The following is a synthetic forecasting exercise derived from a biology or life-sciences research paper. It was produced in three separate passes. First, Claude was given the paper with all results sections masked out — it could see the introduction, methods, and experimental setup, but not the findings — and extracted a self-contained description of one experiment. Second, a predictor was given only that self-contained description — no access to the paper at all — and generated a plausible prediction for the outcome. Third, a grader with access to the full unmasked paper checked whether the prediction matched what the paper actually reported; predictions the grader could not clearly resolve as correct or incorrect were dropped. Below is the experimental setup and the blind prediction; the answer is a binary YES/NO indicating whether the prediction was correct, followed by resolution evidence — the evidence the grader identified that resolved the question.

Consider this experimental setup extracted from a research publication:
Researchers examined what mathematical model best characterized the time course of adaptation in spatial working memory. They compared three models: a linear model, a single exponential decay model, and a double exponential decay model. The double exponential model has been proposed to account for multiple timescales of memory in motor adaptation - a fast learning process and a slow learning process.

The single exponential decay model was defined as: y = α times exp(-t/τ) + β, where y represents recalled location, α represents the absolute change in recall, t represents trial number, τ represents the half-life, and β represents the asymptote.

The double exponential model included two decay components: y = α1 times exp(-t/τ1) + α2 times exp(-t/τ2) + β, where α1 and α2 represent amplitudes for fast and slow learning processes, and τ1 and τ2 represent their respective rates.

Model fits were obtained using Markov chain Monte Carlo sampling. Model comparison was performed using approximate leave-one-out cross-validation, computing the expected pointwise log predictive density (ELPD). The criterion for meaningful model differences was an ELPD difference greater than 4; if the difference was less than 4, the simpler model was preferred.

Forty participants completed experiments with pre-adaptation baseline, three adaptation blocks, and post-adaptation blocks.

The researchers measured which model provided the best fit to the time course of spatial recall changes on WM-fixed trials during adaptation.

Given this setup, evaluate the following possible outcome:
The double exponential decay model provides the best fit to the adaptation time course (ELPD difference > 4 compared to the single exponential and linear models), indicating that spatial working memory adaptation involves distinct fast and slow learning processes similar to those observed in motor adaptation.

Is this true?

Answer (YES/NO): NO